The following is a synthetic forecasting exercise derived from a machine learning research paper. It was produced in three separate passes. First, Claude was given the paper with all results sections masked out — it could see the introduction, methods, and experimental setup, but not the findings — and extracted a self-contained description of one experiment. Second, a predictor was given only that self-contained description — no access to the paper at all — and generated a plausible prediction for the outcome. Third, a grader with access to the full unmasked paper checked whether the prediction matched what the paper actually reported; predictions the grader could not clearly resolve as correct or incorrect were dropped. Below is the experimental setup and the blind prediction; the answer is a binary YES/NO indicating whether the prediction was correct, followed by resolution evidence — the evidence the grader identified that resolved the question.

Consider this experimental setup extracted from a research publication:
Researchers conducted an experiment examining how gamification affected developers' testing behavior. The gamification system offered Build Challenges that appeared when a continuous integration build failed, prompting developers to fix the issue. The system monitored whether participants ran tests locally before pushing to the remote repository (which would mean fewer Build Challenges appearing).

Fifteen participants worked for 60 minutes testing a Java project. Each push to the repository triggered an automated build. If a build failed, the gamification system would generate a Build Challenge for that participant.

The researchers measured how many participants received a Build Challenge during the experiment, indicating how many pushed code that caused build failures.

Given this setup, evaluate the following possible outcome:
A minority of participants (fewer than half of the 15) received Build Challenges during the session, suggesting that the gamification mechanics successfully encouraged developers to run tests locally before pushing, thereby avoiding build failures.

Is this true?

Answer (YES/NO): YES